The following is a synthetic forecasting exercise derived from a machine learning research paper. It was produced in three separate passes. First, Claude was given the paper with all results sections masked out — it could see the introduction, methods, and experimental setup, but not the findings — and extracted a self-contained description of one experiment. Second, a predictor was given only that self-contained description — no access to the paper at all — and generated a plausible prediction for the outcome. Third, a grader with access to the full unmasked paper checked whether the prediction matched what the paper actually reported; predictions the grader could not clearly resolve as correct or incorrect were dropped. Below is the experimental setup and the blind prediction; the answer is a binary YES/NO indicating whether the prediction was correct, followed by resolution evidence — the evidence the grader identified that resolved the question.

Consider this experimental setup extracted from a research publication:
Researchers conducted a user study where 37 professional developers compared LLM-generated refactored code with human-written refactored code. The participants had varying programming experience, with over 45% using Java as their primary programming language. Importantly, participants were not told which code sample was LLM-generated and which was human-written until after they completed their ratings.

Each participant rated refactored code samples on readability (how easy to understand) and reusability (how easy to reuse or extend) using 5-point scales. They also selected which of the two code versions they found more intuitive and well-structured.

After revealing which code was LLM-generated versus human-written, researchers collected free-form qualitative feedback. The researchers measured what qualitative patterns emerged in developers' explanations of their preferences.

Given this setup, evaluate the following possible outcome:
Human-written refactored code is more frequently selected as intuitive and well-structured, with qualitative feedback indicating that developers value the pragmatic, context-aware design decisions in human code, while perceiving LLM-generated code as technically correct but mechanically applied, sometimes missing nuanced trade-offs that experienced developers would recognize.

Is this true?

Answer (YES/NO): NO